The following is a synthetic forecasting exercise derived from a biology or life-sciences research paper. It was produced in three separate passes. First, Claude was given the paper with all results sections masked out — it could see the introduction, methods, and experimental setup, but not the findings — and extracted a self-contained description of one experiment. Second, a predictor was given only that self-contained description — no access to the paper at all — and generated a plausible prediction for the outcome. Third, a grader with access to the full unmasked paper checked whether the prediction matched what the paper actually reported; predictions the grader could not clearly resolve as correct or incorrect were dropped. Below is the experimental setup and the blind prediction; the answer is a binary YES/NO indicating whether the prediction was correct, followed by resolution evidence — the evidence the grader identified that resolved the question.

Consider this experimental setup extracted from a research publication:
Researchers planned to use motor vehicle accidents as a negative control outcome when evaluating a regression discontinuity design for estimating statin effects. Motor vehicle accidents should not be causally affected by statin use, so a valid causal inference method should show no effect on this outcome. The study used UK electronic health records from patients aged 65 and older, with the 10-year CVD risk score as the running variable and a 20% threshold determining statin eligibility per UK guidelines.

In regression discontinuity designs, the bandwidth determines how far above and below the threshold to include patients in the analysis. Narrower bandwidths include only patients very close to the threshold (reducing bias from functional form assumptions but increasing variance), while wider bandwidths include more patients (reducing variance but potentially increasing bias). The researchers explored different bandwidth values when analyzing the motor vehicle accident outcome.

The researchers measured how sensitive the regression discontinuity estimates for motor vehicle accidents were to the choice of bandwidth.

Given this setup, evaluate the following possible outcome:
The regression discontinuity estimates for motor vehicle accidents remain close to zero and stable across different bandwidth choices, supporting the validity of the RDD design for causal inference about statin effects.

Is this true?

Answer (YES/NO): NO